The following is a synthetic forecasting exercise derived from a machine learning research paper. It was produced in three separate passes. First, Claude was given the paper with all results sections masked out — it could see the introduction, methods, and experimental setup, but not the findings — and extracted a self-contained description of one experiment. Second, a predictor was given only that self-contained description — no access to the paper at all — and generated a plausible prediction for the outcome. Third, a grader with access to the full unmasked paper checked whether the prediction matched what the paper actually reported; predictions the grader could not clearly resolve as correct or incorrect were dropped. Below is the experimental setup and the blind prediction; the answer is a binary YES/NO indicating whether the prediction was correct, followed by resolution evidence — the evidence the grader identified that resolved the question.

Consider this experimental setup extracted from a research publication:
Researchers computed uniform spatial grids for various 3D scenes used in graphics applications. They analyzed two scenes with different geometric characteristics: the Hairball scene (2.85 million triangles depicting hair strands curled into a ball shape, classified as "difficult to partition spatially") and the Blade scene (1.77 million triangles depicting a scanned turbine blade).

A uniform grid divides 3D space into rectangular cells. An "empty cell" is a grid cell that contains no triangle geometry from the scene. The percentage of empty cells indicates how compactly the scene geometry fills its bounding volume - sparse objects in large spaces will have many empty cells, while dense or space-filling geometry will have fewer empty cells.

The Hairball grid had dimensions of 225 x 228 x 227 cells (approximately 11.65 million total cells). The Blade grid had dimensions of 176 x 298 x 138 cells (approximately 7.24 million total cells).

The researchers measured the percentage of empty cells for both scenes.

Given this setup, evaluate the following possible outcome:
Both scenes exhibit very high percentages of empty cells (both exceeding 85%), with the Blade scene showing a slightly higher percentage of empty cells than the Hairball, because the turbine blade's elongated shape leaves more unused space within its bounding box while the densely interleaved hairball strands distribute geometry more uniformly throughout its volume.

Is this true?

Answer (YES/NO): NO